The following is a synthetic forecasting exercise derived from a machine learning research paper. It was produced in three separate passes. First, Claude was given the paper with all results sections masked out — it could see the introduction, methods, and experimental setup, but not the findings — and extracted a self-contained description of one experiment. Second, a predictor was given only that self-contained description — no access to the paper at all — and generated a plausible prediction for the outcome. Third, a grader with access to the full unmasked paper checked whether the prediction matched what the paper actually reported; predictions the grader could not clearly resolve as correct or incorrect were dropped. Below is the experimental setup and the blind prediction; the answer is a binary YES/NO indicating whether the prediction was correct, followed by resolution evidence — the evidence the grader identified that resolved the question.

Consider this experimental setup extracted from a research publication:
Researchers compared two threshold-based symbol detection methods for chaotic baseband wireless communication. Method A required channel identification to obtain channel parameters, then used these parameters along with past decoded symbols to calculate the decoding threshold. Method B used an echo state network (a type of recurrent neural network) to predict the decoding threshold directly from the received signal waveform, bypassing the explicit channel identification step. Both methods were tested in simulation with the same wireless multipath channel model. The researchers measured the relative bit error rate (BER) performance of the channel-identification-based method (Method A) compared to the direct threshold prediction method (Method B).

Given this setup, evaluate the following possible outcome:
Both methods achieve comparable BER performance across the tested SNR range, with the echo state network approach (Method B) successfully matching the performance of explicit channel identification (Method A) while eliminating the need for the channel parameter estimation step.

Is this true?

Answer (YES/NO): NO